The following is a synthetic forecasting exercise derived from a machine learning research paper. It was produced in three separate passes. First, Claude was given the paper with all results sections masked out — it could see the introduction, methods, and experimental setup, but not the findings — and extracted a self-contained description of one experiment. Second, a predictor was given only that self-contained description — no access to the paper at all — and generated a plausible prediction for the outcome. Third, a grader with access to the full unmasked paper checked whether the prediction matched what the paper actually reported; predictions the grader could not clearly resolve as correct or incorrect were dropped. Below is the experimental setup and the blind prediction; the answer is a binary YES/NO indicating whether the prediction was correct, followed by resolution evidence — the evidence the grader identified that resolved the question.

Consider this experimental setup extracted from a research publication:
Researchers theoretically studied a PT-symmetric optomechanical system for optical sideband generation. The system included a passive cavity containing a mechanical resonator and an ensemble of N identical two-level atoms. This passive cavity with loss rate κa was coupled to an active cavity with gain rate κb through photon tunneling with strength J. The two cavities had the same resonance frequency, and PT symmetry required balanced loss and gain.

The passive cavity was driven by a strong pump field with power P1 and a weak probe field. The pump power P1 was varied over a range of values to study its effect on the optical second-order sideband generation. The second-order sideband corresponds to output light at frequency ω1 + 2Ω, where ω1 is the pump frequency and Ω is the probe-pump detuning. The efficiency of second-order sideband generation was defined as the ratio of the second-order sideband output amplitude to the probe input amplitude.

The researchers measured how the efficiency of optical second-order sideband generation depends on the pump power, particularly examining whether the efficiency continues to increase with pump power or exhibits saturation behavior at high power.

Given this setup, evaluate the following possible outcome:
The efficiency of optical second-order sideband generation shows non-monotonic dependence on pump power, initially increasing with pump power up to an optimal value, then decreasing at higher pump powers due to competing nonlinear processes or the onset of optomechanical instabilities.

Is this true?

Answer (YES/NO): NO